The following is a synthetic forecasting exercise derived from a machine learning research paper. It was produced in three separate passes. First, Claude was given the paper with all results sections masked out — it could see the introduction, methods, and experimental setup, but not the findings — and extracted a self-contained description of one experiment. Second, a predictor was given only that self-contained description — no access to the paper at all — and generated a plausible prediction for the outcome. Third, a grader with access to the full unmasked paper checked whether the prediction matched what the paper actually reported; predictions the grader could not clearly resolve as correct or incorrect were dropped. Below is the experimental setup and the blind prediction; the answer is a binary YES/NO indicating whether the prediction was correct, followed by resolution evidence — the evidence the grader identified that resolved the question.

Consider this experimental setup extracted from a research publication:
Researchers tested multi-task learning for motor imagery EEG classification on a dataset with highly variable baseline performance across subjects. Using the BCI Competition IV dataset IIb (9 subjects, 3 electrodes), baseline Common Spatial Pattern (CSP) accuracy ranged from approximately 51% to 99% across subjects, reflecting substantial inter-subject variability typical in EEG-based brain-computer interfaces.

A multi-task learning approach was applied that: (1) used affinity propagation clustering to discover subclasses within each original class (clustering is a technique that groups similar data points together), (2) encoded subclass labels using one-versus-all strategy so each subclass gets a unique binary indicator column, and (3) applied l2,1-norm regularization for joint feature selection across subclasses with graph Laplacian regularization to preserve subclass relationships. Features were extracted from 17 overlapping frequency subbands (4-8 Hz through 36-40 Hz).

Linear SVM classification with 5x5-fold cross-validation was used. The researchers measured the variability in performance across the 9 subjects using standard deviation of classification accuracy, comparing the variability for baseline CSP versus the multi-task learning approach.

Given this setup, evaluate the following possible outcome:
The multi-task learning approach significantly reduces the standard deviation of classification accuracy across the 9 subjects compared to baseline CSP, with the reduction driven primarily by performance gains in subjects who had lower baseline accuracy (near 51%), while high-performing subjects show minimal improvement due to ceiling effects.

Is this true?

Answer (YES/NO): NO